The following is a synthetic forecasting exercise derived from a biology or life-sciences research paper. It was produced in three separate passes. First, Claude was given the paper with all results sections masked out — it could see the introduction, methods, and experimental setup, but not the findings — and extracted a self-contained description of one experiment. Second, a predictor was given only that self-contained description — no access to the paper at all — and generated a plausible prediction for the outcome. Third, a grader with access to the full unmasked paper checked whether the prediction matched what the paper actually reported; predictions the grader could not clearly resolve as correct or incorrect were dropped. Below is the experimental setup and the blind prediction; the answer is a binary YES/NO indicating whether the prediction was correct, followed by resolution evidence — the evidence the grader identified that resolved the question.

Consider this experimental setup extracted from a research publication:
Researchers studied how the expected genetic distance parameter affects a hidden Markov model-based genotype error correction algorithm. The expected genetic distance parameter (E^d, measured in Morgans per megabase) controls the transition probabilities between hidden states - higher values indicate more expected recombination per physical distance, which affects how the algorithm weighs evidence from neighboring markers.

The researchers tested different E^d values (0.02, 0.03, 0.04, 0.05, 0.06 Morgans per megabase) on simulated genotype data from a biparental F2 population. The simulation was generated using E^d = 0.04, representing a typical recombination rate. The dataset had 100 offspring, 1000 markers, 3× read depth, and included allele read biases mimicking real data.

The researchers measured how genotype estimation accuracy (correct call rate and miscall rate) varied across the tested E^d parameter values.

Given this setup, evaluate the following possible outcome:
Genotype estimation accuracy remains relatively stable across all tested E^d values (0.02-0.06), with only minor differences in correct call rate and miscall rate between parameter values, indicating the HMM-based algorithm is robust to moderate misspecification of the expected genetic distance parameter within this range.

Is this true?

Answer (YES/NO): YES